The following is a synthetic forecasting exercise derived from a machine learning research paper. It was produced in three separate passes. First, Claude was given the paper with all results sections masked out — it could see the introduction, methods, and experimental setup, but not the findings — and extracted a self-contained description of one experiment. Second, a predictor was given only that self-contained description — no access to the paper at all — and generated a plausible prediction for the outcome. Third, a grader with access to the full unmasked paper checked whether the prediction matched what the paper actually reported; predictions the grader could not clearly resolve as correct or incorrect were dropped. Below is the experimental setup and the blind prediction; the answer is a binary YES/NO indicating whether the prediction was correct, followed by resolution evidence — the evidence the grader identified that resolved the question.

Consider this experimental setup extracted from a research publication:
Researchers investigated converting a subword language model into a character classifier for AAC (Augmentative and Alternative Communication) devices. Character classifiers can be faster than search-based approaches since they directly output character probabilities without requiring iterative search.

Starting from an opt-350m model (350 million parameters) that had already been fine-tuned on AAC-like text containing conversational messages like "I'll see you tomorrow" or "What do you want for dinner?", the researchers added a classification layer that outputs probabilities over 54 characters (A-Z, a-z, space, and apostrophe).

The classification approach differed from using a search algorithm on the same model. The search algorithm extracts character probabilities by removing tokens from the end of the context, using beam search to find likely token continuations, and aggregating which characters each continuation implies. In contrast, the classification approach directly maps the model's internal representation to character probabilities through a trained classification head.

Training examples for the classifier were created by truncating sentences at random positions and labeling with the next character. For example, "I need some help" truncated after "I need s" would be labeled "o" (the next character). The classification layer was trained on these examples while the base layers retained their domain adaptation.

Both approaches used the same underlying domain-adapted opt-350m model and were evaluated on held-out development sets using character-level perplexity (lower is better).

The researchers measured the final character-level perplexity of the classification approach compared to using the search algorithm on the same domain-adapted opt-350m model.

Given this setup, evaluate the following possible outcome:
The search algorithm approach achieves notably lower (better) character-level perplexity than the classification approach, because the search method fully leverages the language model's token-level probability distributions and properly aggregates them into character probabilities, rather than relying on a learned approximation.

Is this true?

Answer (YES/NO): YES